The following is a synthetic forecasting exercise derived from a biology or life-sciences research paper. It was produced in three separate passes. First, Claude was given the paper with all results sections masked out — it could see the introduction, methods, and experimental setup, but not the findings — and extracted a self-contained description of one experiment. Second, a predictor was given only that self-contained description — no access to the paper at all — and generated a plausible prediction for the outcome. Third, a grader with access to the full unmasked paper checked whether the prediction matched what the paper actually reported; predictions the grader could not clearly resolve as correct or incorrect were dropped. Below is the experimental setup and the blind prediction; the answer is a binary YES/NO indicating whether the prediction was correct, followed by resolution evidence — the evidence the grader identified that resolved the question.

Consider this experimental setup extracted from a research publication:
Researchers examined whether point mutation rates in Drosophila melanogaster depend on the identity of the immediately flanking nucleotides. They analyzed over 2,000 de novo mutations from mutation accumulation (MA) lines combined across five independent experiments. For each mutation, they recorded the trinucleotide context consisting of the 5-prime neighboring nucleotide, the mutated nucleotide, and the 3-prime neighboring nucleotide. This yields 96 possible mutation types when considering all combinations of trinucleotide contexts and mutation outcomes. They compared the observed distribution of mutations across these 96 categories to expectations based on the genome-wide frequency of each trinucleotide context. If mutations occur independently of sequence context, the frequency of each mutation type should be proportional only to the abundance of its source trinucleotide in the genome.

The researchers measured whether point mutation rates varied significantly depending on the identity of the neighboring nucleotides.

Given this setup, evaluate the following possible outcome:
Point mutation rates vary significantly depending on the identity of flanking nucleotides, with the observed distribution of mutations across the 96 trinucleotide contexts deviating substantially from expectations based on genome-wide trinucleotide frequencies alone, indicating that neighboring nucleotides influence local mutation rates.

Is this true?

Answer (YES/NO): YES